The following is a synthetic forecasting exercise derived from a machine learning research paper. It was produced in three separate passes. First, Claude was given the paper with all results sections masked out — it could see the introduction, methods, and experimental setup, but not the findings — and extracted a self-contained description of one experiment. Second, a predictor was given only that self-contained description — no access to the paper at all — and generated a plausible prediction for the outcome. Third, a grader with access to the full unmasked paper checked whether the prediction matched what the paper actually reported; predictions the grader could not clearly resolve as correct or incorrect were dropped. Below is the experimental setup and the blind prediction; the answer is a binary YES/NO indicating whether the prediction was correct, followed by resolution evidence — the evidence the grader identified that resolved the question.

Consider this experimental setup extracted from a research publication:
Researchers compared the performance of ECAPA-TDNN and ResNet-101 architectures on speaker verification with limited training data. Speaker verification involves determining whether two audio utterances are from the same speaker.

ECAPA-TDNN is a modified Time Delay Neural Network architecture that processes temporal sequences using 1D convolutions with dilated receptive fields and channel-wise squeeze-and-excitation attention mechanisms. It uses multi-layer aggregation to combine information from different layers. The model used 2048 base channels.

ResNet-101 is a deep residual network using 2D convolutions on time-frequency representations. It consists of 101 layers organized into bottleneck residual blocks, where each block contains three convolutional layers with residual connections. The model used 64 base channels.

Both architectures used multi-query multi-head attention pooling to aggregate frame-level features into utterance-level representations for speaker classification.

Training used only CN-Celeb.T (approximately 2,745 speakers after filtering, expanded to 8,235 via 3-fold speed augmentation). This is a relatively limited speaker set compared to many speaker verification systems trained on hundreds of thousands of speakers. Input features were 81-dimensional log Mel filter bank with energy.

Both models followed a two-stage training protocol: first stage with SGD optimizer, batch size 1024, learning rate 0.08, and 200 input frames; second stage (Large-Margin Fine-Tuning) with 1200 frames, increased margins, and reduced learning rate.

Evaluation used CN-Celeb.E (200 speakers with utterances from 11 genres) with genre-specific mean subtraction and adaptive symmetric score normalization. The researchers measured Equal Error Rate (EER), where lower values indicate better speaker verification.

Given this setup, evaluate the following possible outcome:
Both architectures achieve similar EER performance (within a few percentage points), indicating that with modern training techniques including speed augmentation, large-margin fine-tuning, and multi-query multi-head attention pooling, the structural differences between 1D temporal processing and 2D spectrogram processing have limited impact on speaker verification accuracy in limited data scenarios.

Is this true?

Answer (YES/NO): NO